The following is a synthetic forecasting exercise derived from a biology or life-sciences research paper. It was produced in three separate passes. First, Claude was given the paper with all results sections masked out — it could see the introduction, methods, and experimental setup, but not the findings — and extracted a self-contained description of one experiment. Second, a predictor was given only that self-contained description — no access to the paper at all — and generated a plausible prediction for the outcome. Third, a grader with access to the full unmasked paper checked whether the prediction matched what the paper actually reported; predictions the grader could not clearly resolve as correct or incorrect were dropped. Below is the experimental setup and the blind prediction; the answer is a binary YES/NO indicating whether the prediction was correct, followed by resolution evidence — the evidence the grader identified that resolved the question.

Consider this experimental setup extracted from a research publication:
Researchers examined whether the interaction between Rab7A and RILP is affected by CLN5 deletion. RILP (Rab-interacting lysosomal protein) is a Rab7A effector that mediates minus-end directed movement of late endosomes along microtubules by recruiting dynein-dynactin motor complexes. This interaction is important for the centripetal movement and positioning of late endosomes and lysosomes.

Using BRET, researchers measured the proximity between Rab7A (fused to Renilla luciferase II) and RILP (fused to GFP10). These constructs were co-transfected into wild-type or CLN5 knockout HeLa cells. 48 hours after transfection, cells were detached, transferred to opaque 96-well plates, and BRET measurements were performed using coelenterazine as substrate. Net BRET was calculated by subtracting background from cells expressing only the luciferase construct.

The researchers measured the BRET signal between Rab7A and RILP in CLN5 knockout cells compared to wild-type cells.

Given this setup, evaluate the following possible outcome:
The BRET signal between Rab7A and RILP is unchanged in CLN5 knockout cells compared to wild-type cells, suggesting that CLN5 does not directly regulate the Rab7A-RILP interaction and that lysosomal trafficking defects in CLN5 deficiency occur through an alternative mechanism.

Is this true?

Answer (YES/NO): NO